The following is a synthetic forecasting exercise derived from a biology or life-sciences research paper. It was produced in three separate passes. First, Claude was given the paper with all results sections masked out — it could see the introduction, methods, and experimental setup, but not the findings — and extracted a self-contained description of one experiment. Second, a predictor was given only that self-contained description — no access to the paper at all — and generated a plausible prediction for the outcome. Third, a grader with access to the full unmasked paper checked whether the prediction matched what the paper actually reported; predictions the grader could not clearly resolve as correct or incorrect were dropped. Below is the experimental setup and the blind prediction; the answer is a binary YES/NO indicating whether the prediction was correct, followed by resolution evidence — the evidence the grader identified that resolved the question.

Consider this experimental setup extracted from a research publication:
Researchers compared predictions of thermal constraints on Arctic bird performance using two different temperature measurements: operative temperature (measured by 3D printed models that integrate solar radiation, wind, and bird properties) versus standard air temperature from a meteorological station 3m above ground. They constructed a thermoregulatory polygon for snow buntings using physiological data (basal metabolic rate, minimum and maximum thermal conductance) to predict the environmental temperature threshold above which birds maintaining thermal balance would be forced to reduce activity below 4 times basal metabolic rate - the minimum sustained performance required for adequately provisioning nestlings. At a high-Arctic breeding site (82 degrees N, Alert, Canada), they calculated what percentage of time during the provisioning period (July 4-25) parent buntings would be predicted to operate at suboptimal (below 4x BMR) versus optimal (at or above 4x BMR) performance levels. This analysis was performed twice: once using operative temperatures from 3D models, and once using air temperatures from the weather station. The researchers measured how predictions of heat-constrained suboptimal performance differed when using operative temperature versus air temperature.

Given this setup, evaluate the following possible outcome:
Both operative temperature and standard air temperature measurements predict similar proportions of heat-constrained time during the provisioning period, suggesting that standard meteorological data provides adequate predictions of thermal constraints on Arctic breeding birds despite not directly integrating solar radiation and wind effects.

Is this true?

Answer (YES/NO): NO